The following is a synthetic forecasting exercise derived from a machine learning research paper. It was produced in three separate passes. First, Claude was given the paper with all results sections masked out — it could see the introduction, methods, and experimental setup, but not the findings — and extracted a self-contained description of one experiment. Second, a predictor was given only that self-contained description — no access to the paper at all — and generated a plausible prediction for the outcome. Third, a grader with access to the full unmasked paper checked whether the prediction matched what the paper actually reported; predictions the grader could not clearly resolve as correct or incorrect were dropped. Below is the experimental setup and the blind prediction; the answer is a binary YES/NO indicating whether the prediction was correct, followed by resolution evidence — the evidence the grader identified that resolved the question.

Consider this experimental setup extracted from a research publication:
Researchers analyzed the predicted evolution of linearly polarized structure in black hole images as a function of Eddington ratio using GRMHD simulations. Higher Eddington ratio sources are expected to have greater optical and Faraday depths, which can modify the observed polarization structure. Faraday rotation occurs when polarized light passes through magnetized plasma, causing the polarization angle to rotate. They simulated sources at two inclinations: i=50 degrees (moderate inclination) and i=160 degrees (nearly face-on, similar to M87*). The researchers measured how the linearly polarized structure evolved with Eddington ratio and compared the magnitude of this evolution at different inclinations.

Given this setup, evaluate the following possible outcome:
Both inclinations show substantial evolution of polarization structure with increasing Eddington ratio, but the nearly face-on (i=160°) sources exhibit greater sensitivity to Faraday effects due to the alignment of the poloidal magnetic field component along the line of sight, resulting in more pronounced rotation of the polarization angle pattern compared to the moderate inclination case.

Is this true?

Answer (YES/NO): NO